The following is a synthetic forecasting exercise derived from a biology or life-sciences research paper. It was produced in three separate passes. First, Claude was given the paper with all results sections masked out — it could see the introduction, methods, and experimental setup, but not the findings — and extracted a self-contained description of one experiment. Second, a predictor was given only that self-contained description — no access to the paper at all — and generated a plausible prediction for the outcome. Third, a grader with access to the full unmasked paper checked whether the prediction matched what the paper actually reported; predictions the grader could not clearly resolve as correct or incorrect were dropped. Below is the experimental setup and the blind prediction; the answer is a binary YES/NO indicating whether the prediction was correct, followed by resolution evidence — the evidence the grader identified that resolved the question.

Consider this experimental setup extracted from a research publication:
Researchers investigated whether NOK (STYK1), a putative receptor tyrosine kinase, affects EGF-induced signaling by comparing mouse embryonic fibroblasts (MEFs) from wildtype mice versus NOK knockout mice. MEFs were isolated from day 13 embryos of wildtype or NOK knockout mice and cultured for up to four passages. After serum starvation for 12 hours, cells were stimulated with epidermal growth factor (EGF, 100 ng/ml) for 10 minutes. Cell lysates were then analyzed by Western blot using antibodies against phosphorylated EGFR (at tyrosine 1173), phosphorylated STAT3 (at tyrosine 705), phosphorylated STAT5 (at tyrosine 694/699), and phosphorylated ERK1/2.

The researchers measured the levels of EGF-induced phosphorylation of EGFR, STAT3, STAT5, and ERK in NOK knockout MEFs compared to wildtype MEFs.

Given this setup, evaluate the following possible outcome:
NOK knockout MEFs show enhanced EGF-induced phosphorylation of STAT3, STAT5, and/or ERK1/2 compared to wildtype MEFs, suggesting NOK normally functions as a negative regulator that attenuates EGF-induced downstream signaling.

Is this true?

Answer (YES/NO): NO